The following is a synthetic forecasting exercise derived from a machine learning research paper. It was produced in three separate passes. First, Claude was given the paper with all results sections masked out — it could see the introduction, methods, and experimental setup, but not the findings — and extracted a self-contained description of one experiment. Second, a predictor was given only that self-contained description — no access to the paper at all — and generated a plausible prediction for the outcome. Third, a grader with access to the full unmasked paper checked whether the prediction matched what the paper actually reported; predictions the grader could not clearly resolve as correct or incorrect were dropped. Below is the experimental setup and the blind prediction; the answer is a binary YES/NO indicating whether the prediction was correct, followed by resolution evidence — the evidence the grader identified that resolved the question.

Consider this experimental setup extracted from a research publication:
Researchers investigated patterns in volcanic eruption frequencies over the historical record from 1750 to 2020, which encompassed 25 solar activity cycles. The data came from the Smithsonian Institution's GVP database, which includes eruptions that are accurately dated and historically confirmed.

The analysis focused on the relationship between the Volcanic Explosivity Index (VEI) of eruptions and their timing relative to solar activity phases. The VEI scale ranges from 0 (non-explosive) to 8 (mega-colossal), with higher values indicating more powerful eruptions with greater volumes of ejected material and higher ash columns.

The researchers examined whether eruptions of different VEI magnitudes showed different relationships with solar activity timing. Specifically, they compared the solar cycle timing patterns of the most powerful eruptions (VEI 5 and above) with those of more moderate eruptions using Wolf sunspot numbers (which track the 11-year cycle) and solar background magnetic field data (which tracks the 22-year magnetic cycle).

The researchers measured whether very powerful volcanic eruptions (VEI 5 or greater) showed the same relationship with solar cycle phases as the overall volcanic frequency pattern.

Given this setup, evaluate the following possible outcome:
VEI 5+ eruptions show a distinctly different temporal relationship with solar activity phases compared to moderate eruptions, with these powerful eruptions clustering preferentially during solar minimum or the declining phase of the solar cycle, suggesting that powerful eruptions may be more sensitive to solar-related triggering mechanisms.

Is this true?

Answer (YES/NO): NO